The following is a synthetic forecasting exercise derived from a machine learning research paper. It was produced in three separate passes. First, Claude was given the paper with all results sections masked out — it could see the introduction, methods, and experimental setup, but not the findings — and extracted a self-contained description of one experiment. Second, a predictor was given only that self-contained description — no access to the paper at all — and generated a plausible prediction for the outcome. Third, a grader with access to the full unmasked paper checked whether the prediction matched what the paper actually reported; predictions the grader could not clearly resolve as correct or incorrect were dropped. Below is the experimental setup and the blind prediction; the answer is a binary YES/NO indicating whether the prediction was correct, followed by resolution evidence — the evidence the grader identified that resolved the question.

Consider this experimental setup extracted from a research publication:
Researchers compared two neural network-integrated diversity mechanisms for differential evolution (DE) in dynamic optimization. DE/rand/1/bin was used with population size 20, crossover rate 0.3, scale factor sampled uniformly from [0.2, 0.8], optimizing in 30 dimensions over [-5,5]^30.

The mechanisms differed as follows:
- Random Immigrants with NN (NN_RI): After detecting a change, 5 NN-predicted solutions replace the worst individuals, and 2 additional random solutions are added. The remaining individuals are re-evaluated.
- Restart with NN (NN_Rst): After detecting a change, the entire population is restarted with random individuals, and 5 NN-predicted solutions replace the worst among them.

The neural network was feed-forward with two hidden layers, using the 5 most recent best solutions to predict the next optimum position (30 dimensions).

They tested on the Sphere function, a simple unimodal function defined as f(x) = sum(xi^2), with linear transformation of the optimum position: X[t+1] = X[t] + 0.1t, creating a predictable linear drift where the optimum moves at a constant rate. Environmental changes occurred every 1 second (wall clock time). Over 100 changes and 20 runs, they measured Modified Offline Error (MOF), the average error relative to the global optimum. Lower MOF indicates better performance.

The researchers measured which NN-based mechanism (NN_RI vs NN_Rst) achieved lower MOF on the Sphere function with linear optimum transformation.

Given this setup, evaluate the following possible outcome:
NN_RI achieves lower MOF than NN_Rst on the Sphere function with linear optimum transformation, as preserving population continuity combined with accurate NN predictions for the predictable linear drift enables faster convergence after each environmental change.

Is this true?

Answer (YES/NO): YES